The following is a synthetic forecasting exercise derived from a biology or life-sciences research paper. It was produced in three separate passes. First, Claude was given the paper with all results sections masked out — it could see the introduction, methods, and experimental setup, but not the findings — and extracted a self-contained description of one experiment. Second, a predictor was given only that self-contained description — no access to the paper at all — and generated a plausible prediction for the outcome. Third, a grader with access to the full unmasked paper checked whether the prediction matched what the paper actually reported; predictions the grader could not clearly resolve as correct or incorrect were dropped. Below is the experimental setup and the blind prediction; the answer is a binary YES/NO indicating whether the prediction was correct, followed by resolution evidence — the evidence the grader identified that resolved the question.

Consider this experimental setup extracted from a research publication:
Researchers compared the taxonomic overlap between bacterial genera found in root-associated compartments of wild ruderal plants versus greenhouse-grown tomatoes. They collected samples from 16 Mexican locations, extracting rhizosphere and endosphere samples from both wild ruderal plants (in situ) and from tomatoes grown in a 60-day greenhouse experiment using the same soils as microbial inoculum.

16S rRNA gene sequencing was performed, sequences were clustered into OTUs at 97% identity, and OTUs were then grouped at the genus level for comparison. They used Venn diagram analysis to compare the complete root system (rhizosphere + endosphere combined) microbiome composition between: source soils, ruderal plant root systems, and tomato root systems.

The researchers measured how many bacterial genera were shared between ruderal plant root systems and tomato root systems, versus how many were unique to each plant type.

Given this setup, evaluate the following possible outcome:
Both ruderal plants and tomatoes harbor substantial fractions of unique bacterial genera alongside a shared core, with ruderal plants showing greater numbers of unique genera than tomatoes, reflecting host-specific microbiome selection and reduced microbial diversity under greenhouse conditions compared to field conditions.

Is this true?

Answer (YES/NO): NO